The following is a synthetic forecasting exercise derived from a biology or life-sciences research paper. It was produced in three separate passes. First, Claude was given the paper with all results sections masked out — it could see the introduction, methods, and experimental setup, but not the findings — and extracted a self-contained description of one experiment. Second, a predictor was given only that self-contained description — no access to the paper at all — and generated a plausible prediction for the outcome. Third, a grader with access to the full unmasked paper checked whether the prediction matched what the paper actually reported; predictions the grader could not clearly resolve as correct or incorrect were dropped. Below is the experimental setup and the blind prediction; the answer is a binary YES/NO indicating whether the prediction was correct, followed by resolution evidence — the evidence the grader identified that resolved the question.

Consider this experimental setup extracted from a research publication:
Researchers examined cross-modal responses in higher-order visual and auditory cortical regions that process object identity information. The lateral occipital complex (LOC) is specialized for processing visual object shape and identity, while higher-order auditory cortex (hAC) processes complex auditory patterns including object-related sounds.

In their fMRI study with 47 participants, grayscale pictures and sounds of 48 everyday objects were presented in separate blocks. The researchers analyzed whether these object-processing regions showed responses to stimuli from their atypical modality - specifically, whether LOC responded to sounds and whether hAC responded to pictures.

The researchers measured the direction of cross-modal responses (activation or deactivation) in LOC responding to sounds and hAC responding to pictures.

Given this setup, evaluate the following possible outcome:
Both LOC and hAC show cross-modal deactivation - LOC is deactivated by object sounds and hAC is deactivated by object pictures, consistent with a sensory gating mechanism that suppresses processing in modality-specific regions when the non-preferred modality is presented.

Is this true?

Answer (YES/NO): NO